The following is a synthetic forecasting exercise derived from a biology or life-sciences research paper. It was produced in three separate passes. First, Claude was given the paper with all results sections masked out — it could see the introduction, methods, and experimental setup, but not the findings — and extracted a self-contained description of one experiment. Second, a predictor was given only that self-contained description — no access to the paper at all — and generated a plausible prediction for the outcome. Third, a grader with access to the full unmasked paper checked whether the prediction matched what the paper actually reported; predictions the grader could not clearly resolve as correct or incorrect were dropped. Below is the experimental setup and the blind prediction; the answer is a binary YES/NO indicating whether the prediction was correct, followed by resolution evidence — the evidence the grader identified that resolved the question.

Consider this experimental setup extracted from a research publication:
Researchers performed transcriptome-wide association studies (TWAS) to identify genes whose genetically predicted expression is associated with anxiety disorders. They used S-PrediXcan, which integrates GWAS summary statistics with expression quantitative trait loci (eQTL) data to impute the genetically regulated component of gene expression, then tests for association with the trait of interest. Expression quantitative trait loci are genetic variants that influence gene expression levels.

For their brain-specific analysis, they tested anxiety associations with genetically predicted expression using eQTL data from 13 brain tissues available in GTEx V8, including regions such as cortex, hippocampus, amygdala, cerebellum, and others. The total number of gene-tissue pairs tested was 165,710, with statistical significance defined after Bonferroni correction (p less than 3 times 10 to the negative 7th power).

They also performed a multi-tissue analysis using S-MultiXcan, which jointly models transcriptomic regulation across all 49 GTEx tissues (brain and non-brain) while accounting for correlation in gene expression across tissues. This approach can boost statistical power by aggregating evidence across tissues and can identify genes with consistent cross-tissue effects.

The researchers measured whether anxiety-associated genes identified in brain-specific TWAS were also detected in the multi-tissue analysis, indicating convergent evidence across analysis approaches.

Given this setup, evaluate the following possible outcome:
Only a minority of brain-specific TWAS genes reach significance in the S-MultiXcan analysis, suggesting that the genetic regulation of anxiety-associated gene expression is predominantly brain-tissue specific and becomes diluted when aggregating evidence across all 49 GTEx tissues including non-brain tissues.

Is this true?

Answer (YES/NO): NO